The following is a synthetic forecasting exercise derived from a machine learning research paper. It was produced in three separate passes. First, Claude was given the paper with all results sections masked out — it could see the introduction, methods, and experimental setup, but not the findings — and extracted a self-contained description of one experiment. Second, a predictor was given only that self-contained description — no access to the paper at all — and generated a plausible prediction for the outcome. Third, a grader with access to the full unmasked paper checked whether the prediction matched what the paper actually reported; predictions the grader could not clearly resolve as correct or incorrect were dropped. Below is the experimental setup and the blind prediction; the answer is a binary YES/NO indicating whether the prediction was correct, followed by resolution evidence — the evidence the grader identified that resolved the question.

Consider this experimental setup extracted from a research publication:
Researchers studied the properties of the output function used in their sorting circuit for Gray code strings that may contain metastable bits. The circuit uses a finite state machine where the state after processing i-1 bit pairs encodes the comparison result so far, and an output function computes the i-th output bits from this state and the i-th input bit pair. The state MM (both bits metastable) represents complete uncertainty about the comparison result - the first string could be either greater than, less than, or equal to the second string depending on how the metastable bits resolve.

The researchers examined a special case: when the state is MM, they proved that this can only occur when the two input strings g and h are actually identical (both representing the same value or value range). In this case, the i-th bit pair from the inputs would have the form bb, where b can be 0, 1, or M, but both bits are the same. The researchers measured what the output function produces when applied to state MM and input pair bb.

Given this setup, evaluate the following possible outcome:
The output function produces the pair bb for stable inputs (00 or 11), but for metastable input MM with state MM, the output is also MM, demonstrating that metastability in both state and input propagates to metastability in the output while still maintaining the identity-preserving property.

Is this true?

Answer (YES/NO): YES